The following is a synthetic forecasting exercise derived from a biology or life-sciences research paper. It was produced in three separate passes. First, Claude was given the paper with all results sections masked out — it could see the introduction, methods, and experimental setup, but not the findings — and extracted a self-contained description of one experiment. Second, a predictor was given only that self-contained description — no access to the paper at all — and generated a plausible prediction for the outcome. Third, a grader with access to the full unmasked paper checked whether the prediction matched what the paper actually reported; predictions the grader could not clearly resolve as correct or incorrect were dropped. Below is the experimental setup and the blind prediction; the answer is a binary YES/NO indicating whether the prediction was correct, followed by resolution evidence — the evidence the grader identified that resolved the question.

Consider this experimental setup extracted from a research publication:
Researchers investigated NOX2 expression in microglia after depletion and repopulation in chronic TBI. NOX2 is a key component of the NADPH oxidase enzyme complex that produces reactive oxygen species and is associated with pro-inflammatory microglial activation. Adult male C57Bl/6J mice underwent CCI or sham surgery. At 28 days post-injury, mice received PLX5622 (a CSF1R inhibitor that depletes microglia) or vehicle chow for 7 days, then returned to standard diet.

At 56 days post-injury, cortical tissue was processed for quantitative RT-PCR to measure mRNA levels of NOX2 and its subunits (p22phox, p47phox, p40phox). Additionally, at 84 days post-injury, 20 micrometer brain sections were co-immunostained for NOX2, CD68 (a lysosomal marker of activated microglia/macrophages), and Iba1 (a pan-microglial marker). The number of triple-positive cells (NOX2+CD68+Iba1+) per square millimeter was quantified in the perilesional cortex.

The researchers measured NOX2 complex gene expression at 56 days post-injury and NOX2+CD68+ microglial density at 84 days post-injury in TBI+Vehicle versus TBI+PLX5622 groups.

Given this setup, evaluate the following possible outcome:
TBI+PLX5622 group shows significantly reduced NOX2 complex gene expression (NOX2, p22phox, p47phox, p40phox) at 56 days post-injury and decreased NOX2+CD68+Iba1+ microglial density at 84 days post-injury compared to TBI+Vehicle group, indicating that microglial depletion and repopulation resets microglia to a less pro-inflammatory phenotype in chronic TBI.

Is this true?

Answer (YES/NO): NO